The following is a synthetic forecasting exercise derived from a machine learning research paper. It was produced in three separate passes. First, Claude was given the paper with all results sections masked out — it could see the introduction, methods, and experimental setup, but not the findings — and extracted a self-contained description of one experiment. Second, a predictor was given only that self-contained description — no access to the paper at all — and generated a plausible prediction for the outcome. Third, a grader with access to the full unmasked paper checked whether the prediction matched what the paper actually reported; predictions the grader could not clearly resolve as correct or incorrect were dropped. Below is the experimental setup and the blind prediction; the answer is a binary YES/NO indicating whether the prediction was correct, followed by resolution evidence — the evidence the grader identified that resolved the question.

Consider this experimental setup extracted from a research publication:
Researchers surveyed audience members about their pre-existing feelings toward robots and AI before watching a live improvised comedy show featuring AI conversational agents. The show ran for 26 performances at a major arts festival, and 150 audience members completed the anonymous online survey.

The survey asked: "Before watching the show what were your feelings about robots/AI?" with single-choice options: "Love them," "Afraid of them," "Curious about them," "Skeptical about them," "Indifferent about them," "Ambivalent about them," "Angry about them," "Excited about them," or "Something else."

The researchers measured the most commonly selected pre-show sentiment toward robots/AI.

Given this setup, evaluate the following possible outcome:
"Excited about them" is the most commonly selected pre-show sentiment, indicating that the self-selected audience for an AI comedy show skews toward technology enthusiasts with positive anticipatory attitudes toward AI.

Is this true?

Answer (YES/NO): NO